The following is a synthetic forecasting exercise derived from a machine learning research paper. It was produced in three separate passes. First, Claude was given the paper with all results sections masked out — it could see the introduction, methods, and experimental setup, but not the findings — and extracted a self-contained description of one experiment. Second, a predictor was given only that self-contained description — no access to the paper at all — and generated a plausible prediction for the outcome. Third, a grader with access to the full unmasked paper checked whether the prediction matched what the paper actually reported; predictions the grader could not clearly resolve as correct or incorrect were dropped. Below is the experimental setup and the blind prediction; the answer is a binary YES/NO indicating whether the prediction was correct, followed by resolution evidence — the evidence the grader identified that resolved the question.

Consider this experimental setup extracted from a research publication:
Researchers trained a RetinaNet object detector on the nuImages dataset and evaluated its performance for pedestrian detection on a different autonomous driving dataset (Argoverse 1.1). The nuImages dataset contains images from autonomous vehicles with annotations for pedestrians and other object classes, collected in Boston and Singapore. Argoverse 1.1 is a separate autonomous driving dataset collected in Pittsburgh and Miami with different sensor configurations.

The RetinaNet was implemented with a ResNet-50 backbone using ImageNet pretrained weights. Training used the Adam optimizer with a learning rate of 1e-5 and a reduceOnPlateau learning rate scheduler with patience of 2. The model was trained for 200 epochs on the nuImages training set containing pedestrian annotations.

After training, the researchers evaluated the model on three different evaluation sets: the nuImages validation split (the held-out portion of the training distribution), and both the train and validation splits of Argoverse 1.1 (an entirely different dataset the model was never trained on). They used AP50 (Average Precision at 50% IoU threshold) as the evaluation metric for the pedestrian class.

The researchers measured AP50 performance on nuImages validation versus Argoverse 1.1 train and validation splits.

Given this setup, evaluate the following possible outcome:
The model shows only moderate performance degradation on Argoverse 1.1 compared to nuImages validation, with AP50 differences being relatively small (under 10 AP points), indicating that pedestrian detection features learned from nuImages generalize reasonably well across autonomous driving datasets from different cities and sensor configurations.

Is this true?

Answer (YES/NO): NO